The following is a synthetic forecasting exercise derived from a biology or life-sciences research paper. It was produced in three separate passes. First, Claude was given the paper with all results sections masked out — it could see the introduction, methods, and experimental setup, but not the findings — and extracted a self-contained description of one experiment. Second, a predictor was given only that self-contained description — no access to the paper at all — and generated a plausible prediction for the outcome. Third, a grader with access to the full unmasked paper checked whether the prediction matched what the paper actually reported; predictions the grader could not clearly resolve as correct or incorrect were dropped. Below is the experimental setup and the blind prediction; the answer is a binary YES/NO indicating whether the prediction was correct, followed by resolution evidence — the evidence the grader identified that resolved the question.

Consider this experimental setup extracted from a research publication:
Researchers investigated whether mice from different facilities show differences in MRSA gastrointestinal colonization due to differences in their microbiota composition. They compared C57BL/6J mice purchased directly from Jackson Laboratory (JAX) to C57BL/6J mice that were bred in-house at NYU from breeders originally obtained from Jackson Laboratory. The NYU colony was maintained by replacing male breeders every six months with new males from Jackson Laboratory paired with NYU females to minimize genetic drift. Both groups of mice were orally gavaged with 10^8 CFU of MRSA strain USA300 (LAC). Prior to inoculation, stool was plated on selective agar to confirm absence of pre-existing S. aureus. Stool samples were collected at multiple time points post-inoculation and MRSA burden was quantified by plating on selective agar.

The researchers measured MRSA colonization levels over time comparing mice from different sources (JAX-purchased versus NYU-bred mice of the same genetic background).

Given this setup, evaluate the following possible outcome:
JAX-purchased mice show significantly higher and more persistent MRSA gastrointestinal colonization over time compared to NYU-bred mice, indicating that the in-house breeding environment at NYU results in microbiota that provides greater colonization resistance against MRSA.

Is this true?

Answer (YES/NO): NO